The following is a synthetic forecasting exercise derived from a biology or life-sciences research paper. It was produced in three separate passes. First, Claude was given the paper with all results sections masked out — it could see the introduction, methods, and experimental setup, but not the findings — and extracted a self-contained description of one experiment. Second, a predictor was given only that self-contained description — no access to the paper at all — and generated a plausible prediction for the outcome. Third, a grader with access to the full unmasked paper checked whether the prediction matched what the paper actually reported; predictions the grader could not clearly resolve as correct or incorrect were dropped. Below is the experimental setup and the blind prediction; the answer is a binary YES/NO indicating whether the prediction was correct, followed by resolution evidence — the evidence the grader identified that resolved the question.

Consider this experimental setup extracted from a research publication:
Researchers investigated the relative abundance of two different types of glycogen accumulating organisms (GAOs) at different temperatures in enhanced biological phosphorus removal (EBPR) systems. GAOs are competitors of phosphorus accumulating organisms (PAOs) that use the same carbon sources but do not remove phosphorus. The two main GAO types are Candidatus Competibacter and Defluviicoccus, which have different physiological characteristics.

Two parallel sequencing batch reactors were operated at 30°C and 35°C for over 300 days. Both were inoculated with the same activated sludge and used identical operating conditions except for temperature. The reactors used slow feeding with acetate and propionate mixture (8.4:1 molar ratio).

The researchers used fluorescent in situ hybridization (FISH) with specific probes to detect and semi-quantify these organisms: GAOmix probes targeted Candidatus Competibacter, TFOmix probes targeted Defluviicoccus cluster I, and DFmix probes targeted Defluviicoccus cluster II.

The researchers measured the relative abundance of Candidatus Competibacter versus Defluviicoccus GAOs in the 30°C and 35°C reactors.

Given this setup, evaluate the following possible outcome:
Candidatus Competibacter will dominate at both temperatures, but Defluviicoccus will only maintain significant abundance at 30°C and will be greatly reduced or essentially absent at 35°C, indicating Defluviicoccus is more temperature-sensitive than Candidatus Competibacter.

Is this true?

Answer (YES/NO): NO